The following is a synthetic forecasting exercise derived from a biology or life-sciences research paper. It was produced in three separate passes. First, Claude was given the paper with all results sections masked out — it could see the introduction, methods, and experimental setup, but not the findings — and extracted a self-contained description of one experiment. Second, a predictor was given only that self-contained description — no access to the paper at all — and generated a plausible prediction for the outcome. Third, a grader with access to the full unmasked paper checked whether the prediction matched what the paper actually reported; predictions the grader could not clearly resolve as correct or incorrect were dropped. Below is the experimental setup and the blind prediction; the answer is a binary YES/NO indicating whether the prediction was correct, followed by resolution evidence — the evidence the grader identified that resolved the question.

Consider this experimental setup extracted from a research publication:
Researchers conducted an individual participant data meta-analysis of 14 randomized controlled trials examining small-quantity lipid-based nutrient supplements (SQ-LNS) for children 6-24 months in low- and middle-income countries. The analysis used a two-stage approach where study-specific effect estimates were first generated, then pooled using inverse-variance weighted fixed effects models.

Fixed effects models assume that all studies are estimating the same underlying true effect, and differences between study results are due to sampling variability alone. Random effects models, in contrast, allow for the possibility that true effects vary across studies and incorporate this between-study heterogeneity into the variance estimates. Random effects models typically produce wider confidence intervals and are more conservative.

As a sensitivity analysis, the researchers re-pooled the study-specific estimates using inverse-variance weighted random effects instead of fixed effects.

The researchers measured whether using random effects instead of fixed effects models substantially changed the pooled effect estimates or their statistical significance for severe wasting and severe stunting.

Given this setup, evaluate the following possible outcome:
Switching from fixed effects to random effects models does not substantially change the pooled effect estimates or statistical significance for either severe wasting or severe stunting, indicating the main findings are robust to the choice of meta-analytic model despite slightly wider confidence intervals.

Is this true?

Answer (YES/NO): NO